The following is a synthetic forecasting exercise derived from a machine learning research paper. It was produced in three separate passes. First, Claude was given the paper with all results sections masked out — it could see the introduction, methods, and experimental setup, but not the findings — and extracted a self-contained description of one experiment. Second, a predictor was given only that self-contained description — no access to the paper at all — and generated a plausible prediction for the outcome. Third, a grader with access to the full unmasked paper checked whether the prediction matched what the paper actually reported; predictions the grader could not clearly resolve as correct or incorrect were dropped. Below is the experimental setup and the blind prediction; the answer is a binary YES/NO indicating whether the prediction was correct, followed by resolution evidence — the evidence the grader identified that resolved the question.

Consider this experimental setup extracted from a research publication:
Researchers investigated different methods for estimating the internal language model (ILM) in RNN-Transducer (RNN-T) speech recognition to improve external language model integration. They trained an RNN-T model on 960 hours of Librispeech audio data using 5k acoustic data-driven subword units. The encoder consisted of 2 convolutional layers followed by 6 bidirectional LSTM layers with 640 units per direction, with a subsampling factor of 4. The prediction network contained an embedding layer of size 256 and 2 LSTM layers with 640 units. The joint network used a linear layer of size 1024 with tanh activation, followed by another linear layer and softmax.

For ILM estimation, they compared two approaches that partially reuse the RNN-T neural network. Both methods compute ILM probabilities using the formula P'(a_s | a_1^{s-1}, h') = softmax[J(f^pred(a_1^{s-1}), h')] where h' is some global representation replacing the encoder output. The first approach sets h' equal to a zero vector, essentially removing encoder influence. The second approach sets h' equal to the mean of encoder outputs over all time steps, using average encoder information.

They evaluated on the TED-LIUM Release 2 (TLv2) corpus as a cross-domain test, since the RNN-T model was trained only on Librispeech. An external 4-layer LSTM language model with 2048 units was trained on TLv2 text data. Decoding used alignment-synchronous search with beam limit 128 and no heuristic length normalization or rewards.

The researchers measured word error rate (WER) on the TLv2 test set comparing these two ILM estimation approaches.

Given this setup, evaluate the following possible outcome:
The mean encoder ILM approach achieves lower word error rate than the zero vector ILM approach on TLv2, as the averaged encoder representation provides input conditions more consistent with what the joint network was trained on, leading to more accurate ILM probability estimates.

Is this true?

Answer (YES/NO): NO